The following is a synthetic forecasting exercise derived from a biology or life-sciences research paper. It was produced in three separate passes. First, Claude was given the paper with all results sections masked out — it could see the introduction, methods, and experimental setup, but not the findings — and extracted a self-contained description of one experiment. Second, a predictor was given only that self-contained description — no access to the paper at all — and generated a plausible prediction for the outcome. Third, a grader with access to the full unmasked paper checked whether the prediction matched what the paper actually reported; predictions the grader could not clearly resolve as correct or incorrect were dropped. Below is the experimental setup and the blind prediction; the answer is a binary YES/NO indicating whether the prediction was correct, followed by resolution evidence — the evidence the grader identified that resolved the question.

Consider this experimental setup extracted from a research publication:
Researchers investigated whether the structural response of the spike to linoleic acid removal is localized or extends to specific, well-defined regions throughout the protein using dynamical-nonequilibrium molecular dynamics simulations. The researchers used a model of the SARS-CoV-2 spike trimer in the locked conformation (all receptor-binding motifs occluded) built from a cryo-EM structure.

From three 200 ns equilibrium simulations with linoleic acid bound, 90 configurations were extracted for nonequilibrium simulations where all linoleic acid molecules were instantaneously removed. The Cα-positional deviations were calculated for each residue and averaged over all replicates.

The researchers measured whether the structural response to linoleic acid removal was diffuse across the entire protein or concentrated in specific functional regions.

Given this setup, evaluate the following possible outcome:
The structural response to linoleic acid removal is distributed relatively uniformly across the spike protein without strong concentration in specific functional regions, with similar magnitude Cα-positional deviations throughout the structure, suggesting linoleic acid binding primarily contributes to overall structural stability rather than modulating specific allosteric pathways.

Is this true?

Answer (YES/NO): NO